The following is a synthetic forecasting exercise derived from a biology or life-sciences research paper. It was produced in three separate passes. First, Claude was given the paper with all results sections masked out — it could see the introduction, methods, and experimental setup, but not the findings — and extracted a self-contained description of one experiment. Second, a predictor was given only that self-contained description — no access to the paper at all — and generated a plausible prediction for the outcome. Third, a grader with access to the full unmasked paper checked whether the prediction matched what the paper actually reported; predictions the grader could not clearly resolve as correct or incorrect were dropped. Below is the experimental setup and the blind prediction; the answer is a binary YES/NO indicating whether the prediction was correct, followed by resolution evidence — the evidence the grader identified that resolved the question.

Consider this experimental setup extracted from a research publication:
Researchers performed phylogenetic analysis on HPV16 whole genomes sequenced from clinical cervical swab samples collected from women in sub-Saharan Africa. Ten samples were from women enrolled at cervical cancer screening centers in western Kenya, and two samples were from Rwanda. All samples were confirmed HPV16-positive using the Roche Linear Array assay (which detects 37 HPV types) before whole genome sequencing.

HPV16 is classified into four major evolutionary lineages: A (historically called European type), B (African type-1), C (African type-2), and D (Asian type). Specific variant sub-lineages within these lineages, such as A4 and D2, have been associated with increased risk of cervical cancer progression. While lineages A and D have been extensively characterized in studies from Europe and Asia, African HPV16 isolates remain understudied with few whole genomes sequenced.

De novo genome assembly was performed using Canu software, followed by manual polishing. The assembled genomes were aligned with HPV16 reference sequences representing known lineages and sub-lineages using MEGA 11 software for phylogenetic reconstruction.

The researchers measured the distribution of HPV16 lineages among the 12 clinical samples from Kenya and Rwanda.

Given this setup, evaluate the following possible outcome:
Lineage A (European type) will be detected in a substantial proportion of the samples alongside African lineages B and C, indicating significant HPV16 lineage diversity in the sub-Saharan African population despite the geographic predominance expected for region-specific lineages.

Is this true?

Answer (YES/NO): NO